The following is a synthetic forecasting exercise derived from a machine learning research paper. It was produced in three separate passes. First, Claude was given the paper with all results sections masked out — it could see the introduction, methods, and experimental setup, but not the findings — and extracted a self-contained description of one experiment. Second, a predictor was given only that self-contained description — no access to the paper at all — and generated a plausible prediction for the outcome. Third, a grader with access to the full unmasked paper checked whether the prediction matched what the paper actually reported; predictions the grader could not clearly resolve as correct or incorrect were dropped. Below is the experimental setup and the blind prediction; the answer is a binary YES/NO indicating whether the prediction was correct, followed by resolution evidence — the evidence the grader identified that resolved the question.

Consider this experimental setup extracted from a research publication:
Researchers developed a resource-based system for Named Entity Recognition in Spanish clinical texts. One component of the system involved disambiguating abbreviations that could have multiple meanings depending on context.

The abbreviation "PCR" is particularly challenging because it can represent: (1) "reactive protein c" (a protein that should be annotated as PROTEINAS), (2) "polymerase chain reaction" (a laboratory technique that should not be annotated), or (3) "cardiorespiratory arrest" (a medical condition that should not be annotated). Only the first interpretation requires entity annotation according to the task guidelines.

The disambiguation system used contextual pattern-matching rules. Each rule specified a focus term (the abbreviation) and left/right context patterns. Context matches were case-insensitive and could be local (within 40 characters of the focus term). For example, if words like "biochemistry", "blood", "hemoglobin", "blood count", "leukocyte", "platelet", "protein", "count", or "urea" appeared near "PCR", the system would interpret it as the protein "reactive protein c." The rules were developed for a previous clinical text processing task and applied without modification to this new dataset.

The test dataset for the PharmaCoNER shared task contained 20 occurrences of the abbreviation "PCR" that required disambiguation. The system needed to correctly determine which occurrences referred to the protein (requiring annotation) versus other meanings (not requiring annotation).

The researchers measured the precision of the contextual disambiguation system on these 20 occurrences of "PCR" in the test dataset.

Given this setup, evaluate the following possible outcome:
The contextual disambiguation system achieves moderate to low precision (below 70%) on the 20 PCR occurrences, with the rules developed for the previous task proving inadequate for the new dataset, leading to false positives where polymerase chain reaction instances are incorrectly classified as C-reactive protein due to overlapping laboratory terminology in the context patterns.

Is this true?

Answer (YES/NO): NO